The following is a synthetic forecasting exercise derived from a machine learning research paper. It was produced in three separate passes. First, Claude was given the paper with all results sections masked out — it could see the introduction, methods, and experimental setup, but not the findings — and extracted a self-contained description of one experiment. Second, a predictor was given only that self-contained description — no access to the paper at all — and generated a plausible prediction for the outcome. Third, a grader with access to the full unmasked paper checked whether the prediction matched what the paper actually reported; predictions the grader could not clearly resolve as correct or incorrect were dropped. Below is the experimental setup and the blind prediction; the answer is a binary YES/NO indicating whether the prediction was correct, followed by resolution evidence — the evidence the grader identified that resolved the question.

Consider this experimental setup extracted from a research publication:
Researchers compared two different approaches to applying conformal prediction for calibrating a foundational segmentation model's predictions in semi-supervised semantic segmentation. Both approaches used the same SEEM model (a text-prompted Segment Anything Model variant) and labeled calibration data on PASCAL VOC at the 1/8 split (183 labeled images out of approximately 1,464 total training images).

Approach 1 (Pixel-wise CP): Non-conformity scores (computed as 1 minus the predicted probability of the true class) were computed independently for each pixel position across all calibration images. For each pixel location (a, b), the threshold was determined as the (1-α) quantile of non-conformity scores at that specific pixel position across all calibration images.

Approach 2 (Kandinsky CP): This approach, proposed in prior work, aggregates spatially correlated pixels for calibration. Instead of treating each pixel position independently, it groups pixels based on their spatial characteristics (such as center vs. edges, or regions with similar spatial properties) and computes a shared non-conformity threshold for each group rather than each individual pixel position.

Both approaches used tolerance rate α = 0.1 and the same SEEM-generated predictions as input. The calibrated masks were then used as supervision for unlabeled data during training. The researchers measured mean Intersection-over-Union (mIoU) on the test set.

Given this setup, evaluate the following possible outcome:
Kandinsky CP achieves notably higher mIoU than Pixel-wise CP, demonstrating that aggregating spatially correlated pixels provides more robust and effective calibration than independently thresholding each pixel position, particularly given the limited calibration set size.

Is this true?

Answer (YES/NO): NO